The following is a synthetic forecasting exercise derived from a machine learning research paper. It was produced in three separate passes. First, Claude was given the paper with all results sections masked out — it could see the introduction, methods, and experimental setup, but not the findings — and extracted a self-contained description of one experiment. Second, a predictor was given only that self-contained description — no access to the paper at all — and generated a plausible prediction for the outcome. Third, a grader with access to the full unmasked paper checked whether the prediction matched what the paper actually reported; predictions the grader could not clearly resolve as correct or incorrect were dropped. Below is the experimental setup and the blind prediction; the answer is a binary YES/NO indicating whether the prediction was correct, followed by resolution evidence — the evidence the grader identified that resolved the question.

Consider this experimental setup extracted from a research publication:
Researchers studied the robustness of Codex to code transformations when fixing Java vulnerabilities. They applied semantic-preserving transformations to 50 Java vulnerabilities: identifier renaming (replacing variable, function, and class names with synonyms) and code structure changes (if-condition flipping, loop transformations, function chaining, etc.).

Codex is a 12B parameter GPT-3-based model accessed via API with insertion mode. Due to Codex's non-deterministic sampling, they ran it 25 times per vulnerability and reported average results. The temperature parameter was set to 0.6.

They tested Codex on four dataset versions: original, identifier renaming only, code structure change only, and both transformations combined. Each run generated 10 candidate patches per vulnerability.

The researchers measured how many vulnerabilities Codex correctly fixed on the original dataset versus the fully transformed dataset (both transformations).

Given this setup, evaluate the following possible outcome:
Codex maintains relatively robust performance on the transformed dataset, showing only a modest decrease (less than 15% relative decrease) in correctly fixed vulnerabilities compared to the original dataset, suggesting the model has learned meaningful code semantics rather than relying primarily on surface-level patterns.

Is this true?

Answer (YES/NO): NO